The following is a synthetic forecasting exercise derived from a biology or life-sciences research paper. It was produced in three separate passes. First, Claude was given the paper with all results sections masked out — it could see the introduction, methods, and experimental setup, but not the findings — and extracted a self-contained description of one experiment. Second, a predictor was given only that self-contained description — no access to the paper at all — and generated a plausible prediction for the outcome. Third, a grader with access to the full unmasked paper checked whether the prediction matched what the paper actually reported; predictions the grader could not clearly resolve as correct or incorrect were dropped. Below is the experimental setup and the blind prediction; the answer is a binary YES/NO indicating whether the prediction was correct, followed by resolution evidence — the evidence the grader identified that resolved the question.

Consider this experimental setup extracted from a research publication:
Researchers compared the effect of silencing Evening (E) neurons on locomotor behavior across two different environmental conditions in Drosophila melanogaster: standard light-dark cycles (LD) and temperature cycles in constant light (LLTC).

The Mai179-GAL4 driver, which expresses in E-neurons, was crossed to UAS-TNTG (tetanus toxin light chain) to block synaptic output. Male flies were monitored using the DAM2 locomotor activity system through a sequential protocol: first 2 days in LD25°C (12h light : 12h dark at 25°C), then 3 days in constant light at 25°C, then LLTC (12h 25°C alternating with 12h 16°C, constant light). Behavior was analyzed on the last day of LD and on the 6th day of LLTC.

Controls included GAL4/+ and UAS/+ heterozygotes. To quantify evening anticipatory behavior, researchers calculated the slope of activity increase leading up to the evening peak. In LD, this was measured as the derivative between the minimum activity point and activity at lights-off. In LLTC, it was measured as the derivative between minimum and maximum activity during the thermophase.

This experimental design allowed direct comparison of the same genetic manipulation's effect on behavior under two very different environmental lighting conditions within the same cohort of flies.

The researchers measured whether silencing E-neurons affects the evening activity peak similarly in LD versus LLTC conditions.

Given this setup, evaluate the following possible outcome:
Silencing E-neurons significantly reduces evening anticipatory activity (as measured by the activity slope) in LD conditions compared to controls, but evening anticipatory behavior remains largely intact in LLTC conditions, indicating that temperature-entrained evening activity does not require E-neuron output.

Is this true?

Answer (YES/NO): NO